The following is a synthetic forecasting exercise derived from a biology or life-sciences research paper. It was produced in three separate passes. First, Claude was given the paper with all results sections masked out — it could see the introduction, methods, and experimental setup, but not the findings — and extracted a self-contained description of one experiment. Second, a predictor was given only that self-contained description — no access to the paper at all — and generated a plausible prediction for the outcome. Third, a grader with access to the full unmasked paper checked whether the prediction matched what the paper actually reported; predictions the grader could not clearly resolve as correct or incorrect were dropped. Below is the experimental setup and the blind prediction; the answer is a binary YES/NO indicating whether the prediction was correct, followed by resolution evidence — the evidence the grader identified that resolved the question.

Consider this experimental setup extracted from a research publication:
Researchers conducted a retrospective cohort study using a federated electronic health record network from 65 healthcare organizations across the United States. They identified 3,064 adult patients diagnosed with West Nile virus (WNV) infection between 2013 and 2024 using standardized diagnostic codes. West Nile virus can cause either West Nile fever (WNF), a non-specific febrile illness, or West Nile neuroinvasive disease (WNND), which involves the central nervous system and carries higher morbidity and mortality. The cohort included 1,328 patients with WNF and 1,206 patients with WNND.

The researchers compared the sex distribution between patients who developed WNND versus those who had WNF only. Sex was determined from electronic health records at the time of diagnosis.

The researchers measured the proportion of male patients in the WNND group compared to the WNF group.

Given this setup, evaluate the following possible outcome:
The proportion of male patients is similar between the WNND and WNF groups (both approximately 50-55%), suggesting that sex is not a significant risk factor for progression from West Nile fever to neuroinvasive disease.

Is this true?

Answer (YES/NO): NO